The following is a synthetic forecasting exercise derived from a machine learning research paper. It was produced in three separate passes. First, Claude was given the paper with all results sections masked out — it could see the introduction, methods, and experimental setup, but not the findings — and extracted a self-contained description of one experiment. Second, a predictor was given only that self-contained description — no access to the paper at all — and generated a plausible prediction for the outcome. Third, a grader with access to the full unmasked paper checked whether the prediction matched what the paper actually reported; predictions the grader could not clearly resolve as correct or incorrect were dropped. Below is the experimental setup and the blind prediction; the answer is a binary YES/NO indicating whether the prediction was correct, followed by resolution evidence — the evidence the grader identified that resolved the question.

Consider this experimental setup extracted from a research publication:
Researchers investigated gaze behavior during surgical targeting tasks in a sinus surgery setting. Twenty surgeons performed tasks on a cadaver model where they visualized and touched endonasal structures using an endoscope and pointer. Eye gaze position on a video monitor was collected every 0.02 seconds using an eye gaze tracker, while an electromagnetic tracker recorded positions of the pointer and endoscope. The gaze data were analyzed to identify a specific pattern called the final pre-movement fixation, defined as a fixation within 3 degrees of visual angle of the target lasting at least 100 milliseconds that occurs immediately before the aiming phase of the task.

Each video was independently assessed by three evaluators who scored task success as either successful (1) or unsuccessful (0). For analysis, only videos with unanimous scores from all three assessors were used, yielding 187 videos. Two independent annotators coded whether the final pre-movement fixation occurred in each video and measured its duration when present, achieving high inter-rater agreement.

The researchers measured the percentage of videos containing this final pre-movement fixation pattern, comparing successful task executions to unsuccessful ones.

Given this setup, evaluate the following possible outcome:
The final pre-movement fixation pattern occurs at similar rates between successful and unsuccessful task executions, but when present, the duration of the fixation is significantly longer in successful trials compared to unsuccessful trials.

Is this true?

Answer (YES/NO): NO